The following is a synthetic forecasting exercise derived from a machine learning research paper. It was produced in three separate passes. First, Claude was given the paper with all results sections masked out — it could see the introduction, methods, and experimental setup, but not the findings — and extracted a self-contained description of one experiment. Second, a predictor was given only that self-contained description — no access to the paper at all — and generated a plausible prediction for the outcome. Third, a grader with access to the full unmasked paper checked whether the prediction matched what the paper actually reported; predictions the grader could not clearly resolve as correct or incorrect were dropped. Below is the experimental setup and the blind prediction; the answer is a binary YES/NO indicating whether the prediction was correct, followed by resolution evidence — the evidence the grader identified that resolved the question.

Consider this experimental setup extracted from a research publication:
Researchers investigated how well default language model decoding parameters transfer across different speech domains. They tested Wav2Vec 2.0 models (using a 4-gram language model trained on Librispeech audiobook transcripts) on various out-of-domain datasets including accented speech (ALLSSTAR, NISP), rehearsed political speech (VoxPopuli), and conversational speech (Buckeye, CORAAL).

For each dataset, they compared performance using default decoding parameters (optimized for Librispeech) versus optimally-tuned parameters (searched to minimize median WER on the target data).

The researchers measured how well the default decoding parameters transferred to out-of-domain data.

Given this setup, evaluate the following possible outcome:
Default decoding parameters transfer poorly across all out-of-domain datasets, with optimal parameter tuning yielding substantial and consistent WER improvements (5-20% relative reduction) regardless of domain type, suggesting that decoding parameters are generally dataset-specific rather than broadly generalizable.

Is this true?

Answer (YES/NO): NO